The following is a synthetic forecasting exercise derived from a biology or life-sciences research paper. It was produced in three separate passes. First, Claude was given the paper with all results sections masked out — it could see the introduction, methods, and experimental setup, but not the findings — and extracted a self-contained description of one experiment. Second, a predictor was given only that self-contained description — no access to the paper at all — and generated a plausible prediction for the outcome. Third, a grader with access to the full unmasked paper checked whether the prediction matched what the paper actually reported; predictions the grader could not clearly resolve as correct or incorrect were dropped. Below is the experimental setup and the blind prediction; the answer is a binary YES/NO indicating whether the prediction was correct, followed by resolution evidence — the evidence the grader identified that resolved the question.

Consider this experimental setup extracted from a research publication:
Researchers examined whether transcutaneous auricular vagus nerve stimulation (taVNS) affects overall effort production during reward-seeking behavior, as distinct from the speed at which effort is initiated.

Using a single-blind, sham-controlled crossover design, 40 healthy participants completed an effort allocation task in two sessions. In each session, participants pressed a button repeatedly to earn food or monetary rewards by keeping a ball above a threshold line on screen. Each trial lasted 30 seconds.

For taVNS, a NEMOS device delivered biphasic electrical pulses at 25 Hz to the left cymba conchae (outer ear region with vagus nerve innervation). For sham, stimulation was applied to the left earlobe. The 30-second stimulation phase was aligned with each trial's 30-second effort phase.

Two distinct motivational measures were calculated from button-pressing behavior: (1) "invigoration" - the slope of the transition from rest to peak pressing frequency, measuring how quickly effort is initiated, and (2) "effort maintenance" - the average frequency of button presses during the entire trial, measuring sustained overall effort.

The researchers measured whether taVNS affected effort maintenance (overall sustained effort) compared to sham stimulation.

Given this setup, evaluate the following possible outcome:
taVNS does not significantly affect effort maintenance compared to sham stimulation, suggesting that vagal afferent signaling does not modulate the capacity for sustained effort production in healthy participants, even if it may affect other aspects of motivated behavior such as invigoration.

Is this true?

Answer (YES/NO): YES